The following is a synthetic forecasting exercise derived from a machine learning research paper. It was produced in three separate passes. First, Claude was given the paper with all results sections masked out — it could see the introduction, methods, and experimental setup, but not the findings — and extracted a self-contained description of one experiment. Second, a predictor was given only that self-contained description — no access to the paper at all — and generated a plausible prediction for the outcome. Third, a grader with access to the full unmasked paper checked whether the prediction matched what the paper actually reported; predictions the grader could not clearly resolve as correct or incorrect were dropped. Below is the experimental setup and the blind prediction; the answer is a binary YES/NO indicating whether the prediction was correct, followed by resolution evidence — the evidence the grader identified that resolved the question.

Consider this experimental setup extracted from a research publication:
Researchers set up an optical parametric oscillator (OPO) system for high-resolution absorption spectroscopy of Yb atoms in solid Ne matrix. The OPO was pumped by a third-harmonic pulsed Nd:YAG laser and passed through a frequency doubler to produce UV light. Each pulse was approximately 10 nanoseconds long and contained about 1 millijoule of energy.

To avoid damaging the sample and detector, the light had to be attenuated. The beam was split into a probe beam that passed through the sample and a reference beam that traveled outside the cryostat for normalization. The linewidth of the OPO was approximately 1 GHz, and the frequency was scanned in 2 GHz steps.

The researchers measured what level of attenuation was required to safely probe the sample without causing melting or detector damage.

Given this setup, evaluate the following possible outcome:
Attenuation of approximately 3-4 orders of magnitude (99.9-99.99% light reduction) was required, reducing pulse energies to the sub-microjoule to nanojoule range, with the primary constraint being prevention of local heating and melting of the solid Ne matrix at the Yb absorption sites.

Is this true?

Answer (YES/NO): NO